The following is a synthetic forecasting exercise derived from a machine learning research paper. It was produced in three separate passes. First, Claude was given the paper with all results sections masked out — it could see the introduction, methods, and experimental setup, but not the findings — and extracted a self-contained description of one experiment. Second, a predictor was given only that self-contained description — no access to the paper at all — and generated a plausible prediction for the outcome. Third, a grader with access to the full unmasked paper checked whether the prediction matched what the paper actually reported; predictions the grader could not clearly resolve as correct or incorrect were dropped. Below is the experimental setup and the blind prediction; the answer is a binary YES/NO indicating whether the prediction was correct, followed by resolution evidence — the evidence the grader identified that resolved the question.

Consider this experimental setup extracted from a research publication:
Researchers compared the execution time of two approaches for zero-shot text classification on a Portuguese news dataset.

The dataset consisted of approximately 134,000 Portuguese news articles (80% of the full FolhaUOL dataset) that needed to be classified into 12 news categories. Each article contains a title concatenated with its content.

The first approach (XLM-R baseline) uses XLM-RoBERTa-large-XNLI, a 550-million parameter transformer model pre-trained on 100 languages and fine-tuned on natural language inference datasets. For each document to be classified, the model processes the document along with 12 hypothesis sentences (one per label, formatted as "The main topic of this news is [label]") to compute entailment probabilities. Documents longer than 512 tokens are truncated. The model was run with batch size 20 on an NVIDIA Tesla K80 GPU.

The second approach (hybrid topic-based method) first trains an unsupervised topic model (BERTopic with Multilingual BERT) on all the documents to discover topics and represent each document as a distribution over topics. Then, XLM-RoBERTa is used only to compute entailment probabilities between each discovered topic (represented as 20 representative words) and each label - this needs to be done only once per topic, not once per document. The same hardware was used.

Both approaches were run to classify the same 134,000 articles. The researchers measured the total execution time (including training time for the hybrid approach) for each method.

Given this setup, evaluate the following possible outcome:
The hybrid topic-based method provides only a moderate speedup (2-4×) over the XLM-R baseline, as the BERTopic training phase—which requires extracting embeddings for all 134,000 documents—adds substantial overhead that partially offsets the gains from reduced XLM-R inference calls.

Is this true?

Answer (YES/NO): NO